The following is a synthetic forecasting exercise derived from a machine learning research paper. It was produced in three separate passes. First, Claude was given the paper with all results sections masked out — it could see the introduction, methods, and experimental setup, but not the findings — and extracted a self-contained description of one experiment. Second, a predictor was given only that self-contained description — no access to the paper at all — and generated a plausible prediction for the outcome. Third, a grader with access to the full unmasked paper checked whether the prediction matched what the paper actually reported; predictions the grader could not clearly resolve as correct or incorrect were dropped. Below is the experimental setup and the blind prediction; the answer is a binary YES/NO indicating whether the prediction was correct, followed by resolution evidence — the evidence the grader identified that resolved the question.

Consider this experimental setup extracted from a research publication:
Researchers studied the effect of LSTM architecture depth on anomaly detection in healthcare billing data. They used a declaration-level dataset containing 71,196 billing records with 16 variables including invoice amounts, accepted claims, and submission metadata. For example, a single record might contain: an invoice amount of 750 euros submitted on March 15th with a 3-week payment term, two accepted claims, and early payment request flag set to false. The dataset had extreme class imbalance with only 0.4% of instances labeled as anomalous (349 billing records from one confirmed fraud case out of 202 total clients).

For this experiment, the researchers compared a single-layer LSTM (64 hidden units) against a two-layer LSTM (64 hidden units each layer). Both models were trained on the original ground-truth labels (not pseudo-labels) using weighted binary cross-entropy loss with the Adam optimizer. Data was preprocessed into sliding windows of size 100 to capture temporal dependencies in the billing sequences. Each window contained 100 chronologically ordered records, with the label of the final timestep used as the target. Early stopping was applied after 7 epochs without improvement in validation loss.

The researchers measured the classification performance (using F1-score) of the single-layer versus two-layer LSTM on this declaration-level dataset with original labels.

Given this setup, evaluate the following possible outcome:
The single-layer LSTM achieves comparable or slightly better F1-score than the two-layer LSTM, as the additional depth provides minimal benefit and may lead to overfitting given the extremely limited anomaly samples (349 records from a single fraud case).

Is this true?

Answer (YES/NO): YES